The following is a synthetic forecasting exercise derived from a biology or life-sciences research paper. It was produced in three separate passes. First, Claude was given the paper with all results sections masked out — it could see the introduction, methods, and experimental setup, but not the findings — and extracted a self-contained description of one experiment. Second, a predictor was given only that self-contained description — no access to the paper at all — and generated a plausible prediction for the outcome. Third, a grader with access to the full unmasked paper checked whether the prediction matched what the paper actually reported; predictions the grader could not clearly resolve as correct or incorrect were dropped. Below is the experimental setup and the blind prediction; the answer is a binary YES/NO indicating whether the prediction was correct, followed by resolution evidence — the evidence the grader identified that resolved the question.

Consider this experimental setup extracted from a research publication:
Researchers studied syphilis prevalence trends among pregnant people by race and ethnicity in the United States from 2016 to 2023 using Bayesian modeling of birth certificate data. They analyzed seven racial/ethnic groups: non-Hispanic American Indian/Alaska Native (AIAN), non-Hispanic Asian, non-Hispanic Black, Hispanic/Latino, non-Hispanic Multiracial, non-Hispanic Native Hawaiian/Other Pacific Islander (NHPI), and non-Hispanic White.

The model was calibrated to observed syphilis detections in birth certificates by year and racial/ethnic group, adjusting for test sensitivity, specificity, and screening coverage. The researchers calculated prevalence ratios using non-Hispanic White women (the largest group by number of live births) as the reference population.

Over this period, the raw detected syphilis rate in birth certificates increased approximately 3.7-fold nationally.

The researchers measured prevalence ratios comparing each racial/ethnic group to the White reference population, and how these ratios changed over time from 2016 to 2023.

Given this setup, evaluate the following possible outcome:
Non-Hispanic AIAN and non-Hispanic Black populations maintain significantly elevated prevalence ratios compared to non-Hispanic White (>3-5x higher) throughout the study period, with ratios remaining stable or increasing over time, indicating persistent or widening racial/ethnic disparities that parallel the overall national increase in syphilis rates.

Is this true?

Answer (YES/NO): NO